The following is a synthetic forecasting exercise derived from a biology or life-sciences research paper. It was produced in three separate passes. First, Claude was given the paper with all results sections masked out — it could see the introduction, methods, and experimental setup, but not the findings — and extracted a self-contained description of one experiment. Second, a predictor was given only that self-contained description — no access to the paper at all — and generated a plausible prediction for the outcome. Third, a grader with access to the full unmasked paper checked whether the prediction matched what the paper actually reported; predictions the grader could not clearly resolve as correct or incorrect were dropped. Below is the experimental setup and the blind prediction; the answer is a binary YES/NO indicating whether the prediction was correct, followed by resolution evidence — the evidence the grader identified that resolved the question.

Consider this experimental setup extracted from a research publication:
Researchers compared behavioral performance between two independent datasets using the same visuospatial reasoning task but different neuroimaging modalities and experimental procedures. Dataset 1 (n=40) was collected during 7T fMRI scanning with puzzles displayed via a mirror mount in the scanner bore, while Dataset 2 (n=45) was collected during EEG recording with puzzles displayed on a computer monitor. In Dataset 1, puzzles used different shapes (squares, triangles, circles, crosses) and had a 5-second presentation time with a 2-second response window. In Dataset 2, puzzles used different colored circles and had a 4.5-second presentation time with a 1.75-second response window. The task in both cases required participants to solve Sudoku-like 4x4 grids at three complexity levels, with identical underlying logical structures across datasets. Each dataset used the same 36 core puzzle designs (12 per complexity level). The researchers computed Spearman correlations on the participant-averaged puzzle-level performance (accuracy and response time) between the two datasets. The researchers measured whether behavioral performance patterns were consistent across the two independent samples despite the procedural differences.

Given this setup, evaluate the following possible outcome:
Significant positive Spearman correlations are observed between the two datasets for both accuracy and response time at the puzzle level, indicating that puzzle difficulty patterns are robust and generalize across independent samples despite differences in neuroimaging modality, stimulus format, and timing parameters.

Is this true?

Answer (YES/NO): YES